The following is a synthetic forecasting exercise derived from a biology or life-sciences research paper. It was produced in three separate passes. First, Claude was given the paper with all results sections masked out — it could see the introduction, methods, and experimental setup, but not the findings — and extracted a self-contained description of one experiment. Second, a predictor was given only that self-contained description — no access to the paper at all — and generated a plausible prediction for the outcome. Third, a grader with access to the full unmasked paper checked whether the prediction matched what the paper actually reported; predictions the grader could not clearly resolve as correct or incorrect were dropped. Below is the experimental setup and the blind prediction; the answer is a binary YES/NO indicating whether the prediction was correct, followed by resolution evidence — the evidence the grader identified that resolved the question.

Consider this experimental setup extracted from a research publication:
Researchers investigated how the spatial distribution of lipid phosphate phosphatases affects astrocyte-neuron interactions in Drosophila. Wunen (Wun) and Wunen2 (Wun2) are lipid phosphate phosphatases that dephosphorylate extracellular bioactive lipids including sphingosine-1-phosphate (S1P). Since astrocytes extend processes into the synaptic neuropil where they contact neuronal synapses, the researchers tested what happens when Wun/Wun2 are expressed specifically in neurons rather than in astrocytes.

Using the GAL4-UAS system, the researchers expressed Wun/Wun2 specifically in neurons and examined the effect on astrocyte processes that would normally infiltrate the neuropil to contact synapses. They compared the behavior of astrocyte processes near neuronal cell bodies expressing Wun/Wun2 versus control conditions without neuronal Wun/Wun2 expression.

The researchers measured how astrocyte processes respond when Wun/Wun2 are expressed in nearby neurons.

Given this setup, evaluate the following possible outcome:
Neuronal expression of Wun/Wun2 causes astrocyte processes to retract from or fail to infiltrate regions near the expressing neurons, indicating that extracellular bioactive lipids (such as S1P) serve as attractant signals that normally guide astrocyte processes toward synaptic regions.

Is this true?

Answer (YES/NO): YES